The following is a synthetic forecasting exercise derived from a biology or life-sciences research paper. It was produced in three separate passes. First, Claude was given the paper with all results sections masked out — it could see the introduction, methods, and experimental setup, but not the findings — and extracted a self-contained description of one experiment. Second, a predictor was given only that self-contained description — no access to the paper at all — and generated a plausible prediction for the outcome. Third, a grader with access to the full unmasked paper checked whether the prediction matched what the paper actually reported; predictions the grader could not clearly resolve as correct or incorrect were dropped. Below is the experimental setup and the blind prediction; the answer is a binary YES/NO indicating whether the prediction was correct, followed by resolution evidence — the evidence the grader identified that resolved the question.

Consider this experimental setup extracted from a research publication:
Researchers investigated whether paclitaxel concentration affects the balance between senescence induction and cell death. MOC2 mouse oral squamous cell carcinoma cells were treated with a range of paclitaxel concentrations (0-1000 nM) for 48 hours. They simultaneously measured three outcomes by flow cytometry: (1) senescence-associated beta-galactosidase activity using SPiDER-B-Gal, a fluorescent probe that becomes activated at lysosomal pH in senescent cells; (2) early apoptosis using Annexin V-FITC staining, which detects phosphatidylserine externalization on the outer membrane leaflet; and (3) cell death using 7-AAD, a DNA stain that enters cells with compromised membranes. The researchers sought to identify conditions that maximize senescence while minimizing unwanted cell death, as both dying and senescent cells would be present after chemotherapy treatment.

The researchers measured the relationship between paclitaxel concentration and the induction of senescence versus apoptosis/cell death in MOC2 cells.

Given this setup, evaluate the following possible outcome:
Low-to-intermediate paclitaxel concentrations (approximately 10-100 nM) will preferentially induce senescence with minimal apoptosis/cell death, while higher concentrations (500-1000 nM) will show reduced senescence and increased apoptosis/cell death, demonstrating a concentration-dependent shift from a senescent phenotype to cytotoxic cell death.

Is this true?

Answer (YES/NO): NO